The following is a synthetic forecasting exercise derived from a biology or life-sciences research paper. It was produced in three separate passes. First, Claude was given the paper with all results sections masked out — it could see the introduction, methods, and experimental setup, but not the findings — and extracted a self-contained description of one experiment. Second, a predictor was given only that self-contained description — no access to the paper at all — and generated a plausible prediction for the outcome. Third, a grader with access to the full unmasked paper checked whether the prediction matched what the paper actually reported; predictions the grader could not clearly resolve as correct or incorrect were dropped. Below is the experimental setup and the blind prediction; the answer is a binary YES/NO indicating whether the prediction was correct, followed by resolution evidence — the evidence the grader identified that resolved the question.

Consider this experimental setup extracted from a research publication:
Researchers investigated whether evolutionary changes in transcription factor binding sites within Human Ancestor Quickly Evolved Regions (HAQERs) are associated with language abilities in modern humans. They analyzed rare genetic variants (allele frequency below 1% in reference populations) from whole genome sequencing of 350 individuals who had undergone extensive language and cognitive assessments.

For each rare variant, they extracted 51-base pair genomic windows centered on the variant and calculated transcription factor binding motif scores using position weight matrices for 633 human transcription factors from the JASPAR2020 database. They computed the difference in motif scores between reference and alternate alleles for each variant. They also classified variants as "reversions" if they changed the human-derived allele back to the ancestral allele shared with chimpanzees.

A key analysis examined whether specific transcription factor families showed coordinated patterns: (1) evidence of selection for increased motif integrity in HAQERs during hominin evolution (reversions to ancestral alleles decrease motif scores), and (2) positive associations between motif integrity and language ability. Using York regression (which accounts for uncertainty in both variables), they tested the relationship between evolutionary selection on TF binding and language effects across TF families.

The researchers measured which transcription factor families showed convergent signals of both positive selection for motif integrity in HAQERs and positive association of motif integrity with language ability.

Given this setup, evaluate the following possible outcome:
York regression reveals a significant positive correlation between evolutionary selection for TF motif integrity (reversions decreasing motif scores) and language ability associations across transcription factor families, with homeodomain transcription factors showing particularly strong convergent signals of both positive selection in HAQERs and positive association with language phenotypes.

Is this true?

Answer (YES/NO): YES